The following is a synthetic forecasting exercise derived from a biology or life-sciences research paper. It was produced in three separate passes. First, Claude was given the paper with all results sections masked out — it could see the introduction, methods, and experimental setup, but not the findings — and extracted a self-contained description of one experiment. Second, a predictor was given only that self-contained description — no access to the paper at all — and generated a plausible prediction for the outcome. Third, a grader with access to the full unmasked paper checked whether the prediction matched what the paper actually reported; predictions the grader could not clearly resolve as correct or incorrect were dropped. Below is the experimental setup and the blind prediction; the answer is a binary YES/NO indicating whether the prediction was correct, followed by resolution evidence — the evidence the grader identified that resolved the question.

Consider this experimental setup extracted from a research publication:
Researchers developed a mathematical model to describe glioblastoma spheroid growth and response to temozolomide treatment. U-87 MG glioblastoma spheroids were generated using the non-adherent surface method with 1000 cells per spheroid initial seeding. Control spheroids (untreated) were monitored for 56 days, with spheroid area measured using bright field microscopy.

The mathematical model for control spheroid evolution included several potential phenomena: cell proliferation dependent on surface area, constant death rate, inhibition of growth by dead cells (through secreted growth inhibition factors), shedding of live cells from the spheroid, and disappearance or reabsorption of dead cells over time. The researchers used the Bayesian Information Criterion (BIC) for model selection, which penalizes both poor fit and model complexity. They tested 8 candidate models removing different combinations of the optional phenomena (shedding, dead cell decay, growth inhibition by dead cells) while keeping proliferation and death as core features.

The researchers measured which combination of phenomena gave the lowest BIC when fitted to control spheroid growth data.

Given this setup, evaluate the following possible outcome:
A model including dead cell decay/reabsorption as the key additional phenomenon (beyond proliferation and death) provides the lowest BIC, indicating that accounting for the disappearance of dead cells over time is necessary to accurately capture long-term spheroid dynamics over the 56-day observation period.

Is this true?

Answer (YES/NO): NO